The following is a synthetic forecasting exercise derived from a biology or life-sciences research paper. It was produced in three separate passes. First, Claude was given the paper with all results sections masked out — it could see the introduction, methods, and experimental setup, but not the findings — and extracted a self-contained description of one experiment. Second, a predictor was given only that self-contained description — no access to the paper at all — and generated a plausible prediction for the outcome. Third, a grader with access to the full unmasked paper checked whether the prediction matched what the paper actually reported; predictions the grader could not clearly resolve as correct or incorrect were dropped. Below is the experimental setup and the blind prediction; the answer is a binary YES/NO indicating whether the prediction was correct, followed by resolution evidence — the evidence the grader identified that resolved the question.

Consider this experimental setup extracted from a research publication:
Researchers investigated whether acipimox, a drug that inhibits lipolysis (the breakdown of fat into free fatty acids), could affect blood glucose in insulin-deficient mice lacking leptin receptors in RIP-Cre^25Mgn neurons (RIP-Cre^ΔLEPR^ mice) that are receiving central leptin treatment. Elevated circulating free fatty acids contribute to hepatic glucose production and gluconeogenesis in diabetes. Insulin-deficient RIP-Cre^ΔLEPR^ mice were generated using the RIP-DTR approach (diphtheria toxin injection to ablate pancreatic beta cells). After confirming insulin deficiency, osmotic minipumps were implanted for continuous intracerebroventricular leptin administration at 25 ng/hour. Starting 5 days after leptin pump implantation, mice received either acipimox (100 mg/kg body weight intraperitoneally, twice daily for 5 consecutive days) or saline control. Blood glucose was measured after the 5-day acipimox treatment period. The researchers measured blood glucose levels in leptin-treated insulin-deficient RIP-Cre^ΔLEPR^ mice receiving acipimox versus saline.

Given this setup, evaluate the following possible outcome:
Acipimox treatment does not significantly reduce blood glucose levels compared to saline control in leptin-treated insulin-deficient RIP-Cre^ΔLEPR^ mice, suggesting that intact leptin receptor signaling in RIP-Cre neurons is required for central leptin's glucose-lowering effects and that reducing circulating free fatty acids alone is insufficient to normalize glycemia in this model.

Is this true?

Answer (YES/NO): NO